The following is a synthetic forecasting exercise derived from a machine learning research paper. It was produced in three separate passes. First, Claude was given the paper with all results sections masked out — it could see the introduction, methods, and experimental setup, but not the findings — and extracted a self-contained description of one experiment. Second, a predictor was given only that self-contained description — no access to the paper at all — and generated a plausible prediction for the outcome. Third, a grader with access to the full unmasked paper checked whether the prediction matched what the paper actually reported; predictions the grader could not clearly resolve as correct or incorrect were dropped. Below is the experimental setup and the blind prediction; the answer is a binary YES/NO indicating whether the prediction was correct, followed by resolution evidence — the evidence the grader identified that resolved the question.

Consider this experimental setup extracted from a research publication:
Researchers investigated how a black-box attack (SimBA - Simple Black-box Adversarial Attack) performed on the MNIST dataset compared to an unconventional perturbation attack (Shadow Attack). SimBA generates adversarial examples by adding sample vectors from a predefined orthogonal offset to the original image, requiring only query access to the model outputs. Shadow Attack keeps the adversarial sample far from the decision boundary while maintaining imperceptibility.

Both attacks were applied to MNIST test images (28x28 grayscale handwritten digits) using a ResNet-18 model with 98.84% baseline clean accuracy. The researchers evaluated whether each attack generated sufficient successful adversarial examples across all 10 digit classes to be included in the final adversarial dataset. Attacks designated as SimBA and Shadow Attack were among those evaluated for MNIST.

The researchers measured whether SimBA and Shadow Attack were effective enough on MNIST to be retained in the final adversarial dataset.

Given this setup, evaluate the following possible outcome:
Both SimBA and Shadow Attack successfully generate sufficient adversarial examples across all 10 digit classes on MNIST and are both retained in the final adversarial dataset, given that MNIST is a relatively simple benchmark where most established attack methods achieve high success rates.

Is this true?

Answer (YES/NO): NO